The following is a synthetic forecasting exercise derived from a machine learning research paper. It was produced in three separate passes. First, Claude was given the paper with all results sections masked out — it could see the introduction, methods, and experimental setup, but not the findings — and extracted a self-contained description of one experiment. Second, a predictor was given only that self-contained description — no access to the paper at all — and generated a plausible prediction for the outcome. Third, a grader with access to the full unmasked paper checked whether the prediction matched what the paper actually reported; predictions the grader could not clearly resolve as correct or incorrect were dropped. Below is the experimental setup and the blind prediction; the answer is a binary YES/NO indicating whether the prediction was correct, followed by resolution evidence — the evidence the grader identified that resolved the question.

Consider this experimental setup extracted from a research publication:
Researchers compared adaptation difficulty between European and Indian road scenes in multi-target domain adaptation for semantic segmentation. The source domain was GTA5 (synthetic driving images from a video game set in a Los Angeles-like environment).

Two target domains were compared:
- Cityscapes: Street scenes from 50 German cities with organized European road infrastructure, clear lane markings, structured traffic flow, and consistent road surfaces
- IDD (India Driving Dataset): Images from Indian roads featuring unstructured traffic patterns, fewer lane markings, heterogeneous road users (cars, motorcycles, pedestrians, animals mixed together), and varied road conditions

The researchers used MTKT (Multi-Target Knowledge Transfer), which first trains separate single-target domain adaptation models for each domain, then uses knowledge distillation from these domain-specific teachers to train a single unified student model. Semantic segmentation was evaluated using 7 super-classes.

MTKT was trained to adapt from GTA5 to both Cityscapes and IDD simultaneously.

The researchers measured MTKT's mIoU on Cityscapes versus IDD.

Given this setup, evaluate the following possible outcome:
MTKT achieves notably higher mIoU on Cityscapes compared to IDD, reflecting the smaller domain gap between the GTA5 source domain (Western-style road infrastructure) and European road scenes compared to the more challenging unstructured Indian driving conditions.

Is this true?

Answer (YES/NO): YES